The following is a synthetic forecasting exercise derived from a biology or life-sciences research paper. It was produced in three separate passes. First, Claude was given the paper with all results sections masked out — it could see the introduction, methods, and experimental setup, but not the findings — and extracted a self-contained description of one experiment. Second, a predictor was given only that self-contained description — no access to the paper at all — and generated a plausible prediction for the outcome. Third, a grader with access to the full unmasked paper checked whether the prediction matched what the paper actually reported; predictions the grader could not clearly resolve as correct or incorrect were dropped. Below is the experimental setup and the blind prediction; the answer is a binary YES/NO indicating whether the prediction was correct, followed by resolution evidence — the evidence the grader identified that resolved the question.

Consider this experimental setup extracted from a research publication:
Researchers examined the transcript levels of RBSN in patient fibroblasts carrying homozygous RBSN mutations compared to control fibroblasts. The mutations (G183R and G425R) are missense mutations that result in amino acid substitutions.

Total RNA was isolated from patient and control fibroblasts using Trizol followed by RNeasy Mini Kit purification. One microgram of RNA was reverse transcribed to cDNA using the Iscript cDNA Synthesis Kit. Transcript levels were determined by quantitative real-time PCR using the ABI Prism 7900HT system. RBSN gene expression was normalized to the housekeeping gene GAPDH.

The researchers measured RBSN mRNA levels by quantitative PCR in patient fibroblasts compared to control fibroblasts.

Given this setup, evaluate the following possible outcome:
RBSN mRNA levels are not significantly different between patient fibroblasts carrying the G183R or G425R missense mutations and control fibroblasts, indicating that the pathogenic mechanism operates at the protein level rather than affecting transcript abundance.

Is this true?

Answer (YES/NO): YES